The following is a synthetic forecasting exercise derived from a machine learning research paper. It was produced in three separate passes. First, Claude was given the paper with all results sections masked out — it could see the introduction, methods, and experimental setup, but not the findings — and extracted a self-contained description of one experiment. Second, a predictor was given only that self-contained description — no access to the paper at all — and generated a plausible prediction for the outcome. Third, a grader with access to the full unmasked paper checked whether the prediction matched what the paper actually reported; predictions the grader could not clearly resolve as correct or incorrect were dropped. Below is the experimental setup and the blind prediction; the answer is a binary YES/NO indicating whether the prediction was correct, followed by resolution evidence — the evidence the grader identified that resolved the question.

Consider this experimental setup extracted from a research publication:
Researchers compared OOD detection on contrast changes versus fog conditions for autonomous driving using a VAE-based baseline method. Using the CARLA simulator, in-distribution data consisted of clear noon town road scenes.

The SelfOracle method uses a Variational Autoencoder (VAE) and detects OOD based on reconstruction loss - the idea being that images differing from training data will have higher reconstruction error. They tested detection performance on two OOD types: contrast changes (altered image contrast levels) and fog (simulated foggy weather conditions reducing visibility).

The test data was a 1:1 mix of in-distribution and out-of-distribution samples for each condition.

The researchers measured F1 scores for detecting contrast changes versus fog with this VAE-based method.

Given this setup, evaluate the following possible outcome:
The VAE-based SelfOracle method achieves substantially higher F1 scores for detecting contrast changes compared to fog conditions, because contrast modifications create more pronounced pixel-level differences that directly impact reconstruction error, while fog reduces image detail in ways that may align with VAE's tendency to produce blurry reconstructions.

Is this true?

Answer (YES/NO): YES